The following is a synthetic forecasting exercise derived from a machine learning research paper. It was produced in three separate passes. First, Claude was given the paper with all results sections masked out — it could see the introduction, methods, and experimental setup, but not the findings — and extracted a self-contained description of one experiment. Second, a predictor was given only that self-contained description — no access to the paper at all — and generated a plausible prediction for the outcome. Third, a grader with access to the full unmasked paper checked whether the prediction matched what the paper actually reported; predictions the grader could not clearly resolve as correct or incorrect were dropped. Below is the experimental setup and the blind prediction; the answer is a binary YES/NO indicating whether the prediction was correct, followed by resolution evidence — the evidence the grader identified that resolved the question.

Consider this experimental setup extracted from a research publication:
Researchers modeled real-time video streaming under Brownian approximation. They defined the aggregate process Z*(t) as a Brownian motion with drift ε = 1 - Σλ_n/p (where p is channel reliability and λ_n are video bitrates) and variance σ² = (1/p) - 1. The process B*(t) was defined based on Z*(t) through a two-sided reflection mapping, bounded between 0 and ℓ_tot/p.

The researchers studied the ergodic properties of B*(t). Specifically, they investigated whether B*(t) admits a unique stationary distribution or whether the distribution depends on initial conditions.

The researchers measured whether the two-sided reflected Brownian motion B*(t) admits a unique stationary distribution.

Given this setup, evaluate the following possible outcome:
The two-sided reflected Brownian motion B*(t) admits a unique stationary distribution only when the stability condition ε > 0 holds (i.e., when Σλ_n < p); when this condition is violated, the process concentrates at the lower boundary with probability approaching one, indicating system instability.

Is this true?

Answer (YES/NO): NO